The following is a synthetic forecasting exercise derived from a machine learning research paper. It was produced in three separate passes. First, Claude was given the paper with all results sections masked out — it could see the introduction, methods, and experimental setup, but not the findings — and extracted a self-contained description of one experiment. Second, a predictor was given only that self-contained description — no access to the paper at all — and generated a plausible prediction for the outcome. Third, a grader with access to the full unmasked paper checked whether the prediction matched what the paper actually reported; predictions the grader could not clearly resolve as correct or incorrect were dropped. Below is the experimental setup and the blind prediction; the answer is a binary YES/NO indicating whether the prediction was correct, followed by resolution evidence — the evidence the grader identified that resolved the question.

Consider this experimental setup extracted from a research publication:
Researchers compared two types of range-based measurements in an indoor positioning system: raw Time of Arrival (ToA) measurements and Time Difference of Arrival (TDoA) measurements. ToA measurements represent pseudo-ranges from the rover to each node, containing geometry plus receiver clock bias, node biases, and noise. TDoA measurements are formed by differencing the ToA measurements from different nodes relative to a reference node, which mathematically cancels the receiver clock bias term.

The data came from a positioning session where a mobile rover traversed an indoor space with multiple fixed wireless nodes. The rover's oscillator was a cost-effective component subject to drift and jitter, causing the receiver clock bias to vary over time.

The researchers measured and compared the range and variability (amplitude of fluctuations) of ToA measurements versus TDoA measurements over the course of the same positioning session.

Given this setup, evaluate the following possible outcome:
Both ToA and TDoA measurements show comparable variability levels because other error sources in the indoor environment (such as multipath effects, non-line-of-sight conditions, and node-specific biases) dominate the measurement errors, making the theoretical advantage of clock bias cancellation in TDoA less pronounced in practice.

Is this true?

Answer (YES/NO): NO